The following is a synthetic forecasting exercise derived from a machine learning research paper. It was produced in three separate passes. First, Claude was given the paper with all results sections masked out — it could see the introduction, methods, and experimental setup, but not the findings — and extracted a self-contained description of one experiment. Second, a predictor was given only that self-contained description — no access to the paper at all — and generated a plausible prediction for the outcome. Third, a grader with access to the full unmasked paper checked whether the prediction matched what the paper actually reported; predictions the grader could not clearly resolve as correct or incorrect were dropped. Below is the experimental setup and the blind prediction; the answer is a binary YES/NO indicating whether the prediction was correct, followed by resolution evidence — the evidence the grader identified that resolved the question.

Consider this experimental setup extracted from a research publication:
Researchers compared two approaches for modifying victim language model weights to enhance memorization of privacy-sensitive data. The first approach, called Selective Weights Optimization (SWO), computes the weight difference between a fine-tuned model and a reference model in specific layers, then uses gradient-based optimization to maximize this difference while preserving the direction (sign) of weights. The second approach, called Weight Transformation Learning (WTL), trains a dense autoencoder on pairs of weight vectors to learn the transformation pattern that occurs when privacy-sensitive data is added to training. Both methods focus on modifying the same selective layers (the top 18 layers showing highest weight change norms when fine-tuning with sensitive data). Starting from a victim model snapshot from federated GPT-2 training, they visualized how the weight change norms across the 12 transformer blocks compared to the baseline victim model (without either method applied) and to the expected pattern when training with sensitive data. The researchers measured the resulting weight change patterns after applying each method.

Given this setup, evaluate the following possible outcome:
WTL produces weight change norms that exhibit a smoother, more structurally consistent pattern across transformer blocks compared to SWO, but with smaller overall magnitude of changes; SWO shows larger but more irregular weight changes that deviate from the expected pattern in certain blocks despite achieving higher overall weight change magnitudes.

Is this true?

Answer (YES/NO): NO